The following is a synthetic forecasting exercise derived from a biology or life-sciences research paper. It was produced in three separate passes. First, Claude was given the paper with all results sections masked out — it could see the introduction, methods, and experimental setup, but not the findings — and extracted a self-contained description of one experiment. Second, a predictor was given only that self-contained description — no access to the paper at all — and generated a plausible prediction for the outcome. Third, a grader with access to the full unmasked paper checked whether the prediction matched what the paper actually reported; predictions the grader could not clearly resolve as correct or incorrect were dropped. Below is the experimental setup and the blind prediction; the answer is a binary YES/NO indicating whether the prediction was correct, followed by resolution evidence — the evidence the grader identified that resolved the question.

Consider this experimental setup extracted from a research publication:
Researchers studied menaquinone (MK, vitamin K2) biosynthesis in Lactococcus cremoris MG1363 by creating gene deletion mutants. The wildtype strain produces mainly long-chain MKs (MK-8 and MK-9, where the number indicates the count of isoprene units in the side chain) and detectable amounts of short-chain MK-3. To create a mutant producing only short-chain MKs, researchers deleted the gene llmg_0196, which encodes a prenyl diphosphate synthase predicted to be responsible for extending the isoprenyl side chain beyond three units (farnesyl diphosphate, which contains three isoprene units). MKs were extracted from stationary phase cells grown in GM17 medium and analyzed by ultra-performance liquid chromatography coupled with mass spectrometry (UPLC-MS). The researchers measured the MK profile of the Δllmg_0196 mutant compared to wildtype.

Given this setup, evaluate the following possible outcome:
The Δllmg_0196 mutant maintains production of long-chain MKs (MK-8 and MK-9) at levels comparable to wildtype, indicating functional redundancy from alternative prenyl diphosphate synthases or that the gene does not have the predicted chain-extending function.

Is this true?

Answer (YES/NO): NO